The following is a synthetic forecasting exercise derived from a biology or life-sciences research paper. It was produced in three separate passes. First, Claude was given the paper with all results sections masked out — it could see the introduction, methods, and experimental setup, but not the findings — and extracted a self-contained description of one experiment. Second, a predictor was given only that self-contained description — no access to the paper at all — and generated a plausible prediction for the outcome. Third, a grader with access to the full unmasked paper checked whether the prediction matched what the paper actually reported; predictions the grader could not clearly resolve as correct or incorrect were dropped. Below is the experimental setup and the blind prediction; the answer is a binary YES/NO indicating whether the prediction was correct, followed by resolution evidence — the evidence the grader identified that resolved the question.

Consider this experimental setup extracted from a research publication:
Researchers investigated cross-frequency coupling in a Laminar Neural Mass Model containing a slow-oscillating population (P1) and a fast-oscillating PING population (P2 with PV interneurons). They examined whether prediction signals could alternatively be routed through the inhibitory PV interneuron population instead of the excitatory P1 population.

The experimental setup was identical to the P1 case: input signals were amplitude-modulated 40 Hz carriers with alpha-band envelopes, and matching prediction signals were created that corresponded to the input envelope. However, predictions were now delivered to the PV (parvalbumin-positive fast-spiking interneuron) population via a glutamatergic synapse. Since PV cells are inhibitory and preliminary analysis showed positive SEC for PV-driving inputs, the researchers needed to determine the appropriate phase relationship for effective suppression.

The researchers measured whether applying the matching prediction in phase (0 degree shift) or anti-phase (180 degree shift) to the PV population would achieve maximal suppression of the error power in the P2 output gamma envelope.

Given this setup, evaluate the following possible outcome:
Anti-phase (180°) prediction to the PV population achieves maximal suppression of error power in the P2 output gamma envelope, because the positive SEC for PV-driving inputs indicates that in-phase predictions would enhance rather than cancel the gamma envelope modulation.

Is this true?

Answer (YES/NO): NO